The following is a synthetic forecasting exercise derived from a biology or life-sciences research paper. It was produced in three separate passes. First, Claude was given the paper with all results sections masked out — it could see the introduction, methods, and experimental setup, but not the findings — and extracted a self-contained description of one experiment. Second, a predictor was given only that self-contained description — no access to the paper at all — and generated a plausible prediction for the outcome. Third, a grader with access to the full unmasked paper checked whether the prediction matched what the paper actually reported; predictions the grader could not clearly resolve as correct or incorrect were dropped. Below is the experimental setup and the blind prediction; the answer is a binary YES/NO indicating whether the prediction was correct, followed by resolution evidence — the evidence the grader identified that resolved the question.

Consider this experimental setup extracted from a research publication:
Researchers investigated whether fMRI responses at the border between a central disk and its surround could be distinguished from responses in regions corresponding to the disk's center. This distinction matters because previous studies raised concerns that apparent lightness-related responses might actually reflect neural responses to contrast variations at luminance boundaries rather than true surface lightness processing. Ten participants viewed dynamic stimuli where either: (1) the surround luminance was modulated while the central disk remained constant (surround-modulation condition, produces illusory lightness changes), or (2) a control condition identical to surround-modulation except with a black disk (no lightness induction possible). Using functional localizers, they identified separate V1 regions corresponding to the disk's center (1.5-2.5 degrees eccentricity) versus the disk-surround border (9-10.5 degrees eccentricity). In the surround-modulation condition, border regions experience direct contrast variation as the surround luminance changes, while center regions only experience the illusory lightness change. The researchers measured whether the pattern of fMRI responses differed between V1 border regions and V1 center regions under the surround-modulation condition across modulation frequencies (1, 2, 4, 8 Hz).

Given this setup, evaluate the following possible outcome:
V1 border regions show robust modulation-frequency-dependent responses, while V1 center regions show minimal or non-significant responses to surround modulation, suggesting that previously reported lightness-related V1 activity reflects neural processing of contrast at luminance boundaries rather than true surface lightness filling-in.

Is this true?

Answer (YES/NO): NO